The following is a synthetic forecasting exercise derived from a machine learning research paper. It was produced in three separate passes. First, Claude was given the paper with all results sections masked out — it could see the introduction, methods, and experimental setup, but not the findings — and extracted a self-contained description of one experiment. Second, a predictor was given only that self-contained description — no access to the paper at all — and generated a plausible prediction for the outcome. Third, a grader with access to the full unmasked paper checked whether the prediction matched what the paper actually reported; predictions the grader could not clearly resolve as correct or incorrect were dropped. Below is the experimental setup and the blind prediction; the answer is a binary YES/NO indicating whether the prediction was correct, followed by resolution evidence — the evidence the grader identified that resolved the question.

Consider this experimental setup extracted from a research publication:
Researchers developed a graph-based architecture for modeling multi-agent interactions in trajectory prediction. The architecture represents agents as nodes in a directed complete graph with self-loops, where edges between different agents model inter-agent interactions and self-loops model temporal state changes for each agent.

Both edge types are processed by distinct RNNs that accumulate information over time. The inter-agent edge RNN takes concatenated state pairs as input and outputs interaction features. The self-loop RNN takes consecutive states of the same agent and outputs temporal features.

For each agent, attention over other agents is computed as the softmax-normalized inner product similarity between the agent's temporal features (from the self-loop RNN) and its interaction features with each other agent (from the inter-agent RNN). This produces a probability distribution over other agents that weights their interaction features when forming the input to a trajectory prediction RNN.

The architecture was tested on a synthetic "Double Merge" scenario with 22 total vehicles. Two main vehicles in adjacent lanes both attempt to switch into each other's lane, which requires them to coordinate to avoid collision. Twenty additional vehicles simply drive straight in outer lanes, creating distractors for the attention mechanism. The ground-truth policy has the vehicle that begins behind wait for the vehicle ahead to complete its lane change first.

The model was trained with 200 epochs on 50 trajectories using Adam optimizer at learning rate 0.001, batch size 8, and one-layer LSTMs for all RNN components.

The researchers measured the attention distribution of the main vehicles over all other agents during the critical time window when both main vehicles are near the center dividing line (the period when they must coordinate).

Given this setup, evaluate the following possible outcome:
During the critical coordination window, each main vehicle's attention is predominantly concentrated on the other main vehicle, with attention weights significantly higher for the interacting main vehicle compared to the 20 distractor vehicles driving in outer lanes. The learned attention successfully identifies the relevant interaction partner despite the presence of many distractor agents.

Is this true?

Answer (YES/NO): YES